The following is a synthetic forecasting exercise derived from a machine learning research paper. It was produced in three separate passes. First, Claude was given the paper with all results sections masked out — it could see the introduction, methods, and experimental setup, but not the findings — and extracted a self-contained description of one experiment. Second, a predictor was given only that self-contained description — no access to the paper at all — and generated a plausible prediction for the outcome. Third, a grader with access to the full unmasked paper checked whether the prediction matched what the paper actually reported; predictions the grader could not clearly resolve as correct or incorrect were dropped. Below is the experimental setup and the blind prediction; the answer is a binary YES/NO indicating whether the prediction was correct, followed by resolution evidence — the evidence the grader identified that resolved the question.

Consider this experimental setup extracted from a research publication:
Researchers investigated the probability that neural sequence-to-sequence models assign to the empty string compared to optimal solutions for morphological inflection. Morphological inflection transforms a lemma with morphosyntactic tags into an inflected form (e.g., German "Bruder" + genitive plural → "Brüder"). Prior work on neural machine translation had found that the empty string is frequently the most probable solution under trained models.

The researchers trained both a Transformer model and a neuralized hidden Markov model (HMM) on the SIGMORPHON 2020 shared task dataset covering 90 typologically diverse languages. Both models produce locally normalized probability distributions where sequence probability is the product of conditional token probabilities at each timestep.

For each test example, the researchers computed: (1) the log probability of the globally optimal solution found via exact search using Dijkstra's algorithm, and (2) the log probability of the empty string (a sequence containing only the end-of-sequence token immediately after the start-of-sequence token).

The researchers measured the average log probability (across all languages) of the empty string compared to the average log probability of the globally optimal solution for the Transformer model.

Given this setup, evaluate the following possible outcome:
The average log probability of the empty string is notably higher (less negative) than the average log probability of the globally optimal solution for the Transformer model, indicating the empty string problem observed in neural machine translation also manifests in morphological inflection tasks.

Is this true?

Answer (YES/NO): NO